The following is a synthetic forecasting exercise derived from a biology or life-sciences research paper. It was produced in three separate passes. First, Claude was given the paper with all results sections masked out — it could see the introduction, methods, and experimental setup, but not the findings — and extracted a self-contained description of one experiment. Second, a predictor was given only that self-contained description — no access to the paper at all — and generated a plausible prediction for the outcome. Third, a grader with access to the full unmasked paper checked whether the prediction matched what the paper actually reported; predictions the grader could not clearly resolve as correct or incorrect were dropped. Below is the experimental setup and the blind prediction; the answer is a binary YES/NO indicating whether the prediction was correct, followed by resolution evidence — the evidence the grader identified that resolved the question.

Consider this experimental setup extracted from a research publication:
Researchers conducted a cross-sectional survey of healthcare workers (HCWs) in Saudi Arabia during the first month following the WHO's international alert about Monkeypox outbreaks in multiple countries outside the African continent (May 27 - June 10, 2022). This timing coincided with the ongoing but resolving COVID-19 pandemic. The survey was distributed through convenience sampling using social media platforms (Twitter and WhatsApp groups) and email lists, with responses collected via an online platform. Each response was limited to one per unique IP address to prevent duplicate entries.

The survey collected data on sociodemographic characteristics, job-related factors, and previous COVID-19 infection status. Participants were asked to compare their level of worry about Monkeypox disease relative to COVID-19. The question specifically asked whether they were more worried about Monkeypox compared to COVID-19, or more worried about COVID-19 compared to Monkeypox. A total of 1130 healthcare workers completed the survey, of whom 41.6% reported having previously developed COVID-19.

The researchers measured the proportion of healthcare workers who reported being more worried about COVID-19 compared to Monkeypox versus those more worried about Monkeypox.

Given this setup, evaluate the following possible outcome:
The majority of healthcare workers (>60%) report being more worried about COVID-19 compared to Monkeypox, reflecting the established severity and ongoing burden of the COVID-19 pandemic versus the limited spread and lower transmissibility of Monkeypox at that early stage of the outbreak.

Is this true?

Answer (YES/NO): NO